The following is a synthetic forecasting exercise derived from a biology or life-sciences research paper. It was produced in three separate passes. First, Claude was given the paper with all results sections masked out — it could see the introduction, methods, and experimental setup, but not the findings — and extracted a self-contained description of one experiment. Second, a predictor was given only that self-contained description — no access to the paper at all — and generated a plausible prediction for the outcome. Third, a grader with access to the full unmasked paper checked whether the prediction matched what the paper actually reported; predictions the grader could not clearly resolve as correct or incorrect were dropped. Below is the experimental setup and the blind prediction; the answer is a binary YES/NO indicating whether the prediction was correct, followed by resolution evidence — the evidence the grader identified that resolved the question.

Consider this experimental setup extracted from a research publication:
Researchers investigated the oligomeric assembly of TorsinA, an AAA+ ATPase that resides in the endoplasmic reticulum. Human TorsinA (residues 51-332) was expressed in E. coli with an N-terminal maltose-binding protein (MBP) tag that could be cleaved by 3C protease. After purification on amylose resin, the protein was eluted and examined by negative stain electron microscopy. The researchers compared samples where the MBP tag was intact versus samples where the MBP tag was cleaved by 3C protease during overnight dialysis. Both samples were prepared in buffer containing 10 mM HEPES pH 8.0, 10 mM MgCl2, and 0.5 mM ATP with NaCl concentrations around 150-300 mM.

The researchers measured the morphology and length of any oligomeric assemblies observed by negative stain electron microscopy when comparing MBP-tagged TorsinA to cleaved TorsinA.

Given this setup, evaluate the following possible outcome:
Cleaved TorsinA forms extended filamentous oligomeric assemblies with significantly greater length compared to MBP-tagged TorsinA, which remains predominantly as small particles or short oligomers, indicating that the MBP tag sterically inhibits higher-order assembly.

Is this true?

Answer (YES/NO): NO